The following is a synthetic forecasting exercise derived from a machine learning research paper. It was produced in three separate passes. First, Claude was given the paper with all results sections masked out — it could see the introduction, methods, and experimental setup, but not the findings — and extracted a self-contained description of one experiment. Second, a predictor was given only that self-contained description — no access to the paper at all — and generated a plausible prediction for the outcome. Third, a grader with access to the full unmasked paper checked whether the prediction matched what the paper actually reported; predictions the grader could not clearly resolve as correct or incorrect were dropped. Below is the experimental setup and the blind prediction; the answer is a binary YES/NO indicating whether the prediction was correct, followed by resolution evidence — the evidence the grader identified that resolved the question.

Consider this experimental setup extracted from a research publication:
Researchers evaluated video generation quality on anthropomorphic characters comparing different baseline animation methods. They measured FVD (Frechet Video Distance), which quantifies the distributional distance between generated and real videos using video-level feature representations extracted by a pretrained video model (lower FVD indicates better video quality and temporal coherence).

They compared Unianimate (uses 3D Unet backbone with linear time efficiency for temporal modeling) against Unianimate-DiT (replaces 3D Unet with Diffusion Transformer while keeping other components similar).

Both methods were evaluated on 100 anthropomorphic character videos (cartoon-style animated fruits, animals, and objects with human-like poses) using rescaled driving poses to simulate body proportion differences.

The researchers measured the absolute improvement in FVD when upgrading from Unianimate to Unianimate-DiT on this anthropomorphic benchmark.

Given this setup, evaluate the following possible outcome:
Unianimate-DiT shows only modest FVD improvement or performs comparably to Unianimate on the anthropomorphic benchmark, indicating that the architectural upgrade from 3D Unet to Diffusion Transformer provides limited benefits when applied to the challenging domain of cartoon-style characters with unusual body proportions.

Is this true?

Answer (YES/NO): NO